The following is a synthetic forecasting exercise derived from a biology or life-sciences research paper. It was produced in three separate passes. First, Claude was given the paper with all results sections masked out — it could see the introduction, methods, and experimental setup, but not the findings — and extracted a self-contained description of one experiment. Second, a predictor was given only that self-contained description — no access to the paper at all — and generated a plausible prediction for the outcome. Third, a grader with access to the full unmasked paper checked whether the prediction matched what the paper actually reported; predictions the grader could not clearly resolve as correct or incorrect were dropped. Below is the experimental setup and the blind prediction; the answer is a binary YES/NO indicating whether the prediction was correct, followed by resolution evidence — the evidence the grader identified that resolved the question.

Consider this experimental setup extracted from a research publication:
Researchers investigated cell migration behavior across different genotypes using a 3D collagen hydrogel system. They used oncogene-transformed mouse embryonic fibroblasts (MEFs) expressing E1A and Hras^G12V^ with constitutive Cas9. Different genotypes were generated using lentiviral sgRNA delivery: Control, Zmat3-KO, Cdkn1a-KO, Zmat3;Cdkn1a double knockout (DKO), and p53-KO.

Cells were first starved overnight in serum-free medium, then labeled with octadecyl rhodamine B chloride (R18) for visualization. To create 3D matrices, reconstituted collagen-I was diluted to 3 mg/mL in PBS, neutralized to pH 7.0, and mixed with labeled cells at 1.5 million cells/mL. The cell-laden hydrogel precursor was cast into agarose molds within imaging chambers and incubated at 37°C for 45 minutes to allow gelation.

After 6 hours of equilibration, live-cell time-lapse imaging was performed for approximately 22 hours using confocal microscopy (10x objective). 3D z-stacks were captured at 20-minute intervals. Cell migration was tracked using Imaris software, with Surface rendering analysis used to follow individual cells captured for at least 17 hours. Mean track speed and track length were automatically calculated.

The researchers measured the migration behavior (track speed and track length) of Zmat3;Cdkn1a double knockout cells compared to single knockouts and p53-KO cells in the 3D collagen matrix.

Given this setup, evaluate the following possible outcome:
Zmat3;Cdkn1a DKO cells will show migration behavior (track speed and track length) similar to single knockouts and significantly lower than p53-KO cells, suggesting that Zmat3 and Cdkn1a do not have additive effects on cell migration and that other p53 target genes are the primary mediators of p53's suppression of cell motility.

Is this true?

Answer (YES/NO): NO